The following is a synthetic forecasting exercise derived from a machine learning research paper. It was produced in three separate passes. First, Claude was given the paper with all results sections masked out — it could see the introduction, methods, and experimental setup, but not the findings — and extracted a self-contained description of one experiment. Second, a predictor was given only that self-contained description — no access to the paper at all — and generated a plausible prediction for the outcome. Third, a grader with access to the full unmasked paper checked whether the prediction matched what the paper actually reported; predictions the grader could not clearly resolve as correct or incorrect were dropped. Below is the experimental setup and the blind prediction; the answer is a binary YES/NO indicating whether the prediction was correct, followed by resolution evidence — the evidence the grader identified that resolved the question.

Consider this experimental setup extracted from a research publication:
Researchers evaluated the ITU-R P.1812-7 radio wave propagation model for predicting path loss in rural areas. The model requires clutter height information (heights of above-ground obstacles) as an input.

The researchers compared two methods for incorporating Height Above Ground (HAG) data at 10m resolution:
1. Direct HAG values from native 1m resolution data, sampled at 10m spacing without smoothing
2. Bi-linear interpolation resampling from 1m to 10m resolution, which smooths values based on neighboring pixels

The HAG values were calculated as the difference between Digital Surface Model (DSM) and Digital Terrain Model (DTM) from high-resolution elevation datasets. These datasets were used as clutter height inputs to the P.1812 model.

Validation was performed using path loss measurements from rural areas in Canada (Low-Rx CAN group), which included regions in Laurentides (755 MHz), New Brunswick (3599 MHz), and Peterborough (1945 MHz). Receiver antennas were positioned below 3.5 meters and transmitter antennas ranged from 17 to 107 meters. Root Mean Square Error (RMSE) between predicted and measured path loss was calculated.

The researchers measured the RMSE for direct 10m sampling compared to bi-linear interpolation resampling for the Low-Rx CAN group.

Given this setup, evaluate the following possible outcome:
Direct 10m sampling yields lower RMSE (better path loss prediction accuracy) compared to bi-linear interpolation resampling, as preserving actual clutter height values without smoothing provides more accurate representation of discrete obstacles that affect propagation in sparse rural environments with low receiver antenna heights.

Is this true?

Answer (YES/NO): NO